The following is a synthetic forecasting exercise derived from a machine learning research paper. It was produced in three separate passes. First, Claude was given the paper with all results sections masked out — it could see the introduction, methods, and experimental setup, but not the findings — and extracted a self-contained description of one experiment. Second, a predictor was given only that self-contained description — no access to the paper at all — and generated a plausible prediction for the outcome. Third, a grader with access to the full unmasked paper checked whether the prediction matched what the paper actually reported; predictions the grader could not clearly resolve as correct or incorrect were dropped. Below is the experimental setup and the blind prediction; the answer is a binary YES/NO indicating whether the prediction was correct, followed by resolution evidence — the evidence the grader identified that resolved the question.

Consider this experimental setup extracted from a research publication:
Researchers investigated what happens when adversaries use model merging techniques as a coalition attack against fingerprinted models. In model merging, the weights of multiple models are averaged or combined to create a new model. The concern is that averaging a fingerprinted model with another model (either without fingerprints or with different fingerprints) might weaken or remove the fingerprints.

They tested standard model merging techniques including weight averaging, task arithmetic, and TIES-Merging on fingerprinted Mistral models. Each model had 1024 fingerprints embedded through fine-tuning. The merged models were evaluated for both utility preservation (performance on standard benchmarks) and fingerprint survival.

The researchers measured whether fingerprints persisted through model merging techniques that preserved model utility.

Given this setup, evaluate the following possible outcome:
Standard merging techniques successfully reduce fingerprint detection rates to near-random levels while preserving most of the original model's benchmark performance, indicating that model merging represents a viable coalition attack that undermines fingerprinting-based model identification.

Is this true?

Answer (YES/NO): NO